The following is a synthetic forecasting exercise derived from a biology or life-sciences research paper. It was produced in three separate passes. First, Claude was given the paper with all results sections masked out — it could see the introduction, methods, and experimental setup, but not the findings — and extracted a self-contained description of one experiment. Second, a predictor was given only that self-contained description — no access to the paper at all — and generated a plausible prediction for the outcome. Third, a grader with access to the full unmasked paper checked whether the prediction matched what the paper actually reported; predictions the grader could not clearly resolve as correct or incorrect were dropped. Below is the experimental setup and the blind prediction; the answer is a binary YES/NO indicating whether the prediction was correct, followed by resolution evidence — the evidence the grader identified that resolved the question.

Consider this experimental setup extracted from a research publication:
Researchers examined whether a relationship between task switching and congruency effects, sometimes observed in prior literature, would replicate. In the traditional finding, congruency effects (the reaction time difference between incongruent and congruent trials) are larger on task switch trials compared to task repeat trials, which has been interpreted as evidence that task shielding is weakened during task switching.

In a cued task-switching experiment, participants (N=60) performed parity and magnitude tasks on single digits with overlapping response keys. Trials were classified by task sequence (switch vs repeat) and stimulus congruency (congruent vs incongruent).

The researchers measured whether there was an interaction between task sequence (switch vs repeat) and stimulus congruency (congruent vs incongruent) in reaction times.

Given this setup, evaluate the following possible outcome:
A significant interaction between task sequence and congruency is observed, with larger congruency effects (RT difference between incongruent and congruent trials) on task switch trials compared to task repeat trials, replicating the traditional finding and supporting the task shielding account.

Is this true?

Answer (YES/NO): YES